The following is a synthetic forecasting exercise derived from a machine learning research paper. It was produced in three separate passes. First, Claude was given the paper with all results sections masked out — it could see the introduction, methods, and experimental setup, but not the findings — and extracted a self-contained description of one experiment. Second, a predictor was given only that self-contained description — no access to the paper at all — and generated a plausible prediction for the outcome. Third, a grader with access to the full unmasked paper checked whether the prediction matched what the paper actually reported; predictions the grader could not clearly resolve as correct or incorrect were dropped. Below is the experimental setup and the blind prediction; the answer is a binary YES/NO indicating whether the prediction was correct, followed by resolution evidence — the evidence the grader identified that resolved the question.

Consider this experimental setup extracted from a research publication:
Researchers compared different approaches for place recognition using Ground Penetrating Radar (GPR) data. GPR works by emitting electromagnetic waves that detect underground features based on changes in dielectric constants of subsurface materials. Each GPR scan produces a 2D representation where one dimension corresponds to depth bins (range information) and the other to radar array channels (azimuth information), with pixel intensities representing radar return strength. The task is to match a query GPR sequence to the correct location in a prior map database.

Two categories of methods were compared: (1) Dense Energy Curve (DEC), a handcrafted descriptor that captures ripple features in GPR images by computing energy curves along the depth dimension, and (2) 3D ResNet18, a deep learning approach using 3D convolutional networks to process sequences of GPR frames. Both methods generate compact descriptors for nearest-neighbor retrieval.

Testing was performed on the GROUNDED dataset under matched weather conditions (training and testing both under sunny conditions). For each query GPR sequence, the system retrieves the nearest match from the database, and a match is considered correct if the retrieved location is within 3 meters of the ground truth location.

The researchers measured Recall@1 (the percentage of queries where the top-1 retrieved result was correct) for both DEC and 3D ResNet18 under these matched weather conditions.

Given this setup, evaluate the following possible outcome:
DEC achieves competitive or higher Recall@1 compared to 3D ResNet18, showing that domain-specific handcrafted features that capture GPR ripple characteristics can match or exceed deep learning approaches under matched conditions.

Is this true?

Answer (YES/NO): NO